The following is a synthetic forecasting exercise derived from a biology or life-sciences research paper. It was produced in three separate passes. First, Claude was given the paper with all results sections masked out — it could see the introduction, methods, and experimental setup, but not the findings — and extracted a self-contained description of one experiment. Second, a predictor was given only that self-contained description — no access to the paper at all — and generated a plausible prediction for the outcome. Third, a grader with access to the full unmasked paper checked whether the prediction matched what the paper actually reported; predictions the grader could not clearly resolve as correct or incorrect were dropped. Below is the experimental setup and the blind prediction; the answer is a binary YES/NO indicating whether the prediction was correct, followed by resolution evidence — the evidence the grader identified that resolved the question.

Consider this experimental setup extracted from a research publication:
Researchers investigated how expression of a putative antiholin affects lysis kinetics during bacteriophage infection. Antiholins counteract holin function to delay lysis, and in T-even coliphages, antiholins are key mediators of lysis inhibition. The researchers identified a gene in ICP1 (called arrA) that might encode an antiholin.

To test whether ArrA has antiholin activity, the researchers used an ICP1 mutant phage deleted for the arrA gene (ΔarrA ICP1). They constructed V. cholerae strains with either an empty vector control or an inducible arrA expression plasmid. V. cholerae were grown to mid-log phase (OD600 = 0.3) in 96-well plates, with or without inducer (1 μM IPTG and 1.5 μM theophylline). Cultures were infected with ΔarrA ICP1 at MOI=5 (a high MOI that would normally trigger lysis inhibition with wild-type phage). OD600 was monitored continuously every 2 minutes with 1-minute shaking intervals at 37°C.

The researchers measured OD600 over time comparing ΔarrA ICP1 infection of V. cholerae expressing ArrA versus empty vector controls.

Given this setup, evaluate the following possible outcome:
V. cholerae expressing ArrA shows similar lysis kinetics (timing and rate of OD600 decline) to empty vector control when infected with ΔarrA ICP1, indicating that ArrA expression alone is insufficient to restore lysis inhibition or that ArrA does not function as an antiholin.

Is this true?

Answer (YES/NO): NO